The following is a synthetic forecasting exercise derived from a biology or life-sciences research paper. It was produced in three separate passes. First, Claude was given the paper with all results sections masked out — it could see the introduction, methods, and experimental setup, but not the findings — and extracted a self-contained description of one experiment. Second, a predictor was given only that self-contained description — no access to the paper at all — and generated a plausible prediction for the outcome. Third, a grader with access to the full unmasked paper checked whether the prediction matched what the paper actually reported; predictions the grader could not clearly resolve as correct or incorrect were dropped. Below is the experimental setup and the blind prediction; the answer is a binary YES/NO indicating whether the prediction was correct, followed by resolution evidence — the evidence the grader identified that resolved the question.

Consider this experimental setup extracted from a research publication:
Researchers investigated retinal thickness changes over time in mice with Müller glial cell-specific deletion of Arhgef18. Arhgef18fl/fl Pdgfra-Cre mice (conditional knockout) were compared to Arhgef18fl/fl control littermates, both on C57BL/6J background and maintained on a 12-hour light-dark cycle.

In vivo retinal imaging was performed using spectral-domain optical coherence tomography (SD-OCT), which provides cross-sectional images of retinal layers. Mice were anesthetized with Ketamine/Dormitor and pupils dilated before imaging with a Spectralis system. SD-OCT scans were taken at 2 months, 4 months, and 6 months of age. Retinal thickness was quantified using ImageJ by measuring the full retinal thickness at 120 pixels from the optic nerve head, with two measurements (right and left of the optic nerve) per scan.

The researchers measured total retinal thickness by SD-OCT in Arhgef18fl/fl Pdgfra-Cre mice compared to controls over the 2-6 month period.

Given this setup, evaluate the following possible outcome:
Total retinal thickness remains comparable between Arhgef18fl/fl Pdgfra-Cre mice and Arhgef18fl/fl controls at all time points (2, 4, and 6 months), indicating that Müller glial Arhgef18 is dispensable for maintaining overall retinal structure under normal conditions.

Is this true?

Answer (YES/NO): NO